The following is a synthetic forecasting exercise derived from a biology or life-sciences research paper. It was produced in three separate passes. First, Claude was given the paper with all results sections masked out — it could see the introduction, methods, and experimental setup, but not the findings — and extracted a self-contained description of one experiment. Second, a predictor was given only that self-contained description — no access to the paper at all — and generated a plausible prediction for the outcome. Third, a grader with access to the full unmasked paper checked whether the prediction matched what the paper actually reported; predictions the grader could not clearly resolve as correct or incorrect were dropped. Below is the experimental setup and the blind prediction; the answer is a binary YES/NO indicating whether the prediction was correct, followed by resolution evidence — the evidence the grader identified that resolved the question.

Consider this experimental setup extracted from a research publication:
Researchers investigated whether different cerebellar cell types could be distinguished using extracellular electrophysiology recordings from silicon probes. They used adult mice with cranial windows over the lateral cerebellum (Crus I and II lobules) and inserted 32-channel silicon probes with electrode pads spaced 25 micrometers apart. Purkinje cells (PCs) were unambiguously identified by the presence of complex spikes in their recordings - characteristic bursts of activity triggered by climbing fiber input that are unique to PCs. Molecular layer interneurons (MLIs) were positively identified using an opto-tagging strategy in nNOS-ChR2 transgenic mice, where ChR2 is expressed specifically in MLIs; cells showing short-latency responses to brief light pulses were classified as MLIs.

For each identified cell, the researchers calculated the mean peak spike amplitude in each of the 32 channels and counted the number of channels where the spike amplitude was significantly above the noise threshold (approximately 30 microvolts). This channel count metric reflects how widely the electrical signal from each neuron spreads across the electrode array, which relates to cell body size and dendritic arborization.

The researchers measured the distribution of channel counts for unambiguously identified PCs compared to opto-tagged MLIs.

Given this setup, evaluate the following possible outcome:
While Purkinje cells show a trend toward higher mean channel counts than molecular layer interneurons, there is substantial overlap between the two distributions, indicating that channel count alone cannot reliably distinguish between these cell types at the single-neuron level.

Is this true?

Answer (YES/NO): NO